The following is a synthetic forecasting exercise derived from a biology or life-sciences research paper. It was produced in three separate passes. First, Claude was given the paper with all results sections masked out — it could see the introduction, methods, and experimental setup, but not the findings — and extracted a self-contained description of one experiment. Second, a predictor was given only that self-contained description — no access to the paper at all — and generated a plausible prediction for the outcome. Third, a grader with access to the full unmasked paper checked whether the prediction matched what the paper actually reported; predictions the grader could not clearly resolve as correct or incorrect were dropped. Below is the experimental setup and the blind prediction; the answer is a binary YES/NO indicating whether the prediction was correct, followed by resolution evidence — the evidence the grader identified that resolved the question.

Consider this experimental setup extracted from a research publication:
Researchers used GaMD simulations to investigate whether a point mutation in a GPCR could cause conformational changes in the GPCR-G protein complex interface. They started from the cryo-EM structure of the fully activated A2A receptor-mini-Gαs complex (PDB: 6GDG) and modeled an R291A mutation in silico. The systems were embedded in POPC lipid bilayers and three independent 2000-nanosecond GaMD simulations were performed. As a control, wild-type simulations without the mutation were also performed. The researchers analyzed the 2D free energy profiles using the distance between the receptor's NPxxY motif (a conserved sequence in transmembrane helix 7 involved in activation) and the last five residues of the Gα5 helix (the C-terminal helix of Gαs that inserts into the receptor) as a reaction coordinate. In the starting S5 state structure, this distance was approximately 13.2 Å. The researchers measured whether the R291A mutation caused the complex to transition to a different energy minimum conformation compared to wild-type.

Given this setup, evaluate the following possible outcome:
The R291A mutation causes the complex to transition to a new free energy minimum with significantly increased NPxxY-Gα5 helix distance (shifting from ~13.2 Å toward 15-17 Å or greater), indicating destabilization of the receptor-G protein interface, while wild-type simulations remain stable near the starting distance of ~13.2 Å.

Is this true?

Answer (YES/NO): YES